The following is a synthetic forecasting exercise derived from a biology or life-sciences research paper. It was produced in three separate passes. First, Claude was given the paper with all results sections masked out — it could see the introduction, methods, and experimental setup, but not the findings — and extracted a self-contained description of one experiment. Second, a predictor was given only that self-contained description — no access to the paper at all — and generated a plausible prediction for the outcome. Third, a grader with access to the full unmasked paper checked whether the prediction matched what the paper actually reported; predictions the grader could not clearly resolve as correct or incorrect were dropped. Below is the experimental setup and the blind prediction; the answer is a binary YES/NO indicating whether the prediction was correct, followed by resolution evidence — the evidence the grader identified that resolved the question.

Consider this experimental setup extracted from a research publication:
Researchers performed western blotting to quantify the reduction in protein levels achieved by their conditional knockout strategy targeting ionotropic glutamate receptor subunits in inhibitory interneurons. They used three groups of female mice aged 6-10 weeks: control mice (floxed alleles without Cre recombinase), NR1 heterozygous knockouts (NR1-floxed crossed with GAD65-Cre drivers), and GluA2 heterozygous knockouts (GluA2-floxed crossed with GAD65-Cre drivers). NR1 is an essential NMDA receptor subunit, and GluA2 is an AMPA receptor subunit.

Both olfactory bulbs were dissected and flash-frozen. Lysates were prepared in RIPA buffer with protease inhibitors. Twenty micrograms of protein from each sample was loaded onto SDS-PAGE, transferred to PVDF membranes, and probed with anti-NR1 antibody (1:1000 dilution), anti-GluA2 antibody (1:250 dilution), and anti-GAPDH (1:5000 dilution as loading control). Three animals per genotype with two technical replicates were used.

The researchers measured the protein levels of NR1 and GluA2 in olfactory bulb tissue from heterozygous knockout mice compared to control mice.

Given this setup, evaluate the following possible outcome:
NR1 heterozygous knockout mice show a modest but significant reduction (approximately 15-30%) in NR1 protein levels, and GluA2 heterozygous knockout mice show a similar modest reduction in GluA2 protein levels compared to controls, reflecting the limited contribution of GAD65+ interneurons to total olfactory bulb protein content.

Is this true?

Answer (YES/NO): YES